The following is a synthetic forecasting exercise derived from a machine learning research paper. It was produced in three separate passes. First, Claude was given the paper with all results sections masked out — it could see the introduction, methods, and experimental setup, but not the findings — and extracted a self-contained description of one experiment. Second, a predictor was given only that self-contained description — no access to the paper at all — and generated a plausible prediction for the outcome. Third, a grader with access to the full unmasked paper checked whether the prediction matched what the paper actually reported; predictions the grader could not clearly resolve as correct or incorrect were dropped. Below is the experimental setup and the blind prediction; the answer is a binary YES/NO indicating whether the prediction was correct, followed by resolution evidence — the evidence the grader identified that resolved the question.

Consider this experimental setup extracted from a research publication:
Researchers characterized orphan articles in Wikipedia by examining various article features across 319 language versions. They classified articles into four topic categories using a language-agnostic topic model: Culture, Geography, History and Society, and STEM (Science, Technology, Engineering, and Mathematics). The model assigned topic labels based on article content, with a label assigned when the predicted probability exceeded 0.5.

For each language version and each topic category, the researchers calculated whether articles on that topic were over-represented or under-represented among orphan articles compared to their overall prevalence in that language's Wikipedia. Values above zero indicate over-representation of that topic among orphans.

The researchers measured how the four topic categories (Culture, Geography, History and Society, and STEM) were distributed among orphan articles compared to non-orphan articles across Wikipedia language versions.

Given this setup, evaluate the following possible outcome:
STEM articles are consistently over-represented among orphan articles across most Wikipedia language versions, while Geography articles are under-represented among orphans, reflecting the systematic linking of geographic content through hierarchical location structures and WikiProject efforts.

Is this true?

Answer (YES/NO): NO